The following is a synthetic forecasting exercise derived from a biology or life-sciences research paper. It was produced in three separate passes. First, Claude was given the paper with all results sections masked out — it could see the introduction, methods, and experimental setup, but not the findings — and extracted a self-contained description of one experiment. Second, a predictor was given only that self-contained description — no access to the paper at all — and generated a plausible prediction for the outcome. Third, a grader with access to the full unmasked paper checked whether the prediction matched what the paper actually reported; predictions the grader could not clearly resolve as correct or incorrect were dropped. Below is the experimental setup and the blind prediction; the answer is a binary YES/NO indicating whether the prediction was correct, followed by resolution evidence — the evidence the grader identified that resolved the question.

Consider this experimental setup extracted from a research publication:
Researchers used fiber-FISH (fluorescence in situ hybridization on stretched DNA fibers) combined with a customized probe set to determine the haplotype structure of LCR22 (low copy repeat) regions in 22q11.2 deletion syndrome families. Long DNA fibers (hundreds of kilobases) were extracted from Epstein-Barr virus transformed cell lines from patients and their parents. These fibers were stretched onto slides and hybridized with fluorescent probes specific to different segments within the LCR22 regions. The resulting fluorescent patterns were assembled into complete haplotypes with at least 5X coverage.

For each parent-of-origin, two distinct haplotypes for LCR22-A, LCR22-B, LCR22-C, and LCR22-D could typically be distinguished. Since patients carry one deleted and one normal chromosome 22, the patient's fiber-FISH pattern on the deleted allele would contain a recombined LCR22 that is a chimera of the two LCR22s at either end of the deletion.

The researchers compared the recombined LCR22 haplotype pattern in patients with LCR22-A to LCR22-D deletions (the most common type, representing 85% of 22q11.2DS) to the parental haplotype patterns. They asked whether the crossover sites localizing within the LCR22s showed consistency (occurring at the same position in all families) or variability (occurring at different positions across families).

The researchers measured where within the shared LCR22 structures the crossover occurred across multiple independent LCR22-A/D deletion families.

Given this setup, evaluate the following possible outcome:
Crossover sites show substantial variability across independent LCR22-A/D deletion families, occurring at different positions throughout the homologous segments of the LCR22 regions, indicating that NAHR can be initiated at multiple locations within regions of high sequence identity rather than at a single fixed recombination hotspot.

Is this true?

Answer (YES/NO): YES